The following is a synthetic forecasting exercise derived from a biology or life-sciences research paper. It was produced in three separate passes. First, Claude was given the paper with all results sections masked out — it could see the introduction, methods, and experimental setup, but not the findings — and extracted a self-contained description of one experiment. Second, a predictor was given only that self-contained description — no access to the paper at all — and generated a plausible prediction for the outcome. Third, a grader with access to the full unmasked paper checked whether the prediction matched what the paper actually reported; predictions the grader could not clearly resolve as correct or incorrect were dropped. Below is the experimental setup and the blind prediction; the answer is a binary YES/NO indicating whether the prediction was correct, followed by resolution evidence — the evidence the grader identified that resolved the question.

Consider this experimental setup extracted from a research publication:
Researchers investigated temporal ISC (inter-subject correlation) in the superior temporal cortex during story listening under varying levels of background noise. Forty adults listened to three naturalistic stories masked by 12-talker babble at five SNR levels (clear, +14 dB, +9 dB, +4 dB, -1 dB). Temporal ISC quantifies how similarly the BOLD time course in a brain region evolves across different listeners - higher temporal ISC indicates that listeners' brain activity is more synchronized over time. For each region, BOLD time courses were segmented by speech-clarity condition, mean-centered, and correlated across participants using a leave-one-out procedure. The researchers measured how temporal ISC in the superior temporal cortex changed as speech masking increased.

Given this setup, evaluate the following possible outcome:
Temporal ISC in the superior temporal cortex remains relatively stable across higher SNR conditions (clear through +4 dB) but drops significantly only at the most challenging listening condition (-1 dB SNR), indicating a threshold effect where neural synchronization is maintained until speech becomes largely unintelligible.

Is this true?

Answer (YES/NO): NO